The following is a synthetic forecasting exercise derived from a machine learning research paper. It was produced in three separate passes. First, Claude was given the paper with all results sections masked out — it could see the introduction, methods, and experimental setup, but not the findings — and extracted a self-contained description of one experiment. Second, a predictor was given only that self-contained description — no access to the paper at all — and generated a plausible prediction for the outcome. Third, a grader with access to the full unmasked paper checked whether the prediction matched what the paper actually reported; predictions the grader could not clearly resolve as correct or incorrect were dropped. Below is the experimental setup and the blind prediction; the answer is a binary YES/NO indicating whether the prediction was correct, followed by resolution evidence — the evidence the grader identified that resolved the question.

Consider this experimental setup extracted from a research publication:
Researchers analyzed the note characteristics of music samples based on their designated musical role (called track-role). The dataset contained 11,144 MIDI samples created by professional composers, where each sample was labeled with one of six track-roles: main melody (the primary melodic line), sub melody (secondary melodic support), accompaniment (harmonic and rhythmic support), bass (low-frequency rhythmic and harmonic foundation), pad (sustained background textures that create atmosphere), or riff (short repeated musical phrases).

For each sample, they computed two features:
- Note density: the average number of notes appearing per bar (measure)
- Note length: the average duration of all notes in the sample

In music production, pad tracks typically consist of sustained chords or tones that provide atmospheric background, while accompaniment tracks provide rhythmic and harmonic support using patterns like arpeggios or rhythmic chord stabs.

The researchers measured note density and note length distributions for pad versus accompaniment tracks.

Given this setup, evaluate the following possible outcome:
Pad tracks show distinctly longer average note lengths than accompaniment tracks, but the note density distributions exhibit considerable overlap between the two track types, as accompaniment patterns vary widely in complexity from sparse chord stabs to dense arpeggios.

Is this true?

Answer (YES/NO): NO